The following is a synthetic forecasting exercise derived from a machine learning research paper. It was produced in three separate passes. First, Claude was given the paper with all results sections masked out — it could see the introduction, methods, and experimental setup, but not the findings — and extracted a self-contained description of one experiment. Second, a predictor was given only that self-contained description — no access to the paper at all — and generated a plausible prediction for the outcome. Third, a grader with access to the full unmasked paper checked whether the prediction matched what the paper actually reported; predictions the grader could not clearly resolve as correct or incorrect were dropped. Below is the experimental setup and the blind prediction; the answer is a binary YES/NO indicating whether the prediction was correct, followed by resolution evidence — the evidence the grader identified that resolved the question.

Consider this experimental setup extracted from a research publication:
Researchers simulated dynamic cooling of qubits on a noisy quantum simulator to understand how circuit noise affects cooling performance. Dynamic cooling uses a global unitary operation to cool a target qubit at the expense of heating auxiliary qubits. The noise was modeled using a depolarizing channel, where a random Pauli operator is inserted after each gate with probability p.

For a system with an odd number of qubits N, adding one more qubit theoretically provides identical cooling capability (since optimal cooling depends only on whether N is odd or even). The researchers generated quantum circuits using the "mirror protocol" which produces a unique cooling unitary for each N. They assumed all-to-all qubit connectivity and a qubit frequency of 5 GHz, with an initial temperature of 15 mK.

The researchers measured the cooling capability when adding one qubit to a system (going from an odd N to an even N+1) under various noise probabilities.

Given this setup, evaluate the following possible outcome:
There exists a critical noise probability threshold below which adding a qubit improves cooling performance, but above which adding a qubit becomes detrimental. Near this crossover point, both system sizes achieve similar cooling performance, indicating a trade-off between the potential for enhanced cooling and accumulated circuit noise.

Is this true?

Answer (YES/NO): NO